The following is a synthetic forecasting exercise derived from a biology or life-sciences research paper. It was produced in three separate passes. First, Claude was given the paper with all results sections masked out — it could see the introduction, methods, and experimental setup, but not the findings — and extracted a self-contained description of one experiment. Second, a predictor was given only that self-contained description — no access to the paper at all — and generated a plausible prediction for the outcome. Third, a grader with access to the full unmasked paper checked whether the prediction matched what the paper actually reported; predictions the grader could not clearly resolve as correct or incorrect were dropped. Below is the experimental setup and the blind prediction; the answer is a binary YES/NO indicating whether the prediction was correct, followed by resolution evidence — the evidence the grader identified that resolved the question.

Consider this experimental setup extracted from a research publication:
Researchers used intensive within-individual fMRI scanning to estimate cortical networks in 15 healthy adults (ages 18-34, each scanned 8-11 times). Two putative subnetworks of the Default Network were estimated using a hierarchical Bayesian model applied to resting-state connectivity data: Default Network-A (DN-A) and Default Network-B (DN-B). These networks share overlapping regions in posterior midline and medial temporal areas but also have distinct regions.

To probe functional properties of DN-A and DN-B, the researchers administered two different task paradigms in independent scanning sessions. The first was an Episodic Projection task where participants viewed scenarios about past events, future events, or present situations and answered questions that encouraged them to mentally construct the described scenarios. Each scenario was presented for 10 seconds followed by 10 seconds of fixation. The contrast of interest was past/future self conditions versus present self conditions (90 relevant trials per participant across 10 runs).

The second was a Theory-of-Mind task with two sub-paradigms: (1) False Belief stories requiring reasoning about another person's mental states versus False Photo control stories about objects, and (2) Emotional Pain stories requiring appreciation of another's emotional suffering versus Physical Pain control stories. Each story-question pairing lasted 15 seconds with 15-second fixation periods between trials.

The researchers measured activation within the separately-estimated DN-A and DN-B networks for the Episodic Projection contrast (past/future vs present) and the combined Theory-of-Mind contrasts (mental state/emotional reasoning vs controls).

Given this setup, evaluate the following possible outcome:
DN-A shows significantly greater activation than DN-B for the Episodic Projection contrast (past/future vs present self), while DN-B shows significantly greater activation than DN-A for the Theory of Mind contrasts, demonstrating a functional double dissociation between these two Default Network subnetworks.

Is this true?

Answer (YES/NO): YES